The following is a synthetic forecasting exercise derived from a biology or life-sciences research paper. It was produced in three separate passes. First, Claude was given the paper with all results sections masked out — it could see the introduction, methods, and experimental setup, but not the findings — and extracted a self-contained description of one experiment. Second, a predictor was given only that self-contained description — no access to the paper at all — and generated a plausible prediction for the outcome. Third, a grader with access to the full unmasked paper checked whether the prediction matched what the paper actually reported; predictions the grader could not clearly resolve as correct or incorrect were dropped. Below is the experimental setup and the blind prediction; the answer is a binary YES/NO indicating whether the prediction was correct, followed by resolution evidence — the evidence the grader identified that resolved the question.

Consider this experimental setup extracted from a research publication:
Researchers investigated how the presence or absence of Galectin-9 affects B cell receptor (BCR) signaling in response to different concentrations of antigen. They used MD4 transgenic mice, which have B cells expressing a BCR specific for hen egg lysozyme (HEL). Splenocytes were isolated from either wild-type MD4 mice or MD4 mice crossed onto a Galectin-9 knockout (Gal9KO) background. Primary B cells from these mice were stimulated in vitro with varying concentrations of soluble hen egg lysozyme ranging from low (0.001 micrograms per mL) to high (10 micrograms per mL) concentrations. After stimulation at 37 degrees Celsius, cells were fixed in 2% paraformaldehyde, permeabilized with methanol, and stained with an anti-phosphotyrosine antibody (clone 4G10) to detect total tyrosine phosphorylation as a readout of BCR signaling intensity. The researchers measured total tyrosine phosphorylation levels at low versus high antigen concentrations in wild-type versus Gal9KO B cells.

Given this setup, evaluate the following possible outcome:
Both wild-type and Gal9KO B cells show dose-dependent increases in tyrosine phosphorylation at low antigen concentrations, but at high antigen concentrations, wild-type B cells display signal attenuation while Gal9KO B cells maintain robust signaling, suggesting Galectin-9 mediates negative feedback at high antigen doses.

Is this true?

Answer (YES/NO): NO